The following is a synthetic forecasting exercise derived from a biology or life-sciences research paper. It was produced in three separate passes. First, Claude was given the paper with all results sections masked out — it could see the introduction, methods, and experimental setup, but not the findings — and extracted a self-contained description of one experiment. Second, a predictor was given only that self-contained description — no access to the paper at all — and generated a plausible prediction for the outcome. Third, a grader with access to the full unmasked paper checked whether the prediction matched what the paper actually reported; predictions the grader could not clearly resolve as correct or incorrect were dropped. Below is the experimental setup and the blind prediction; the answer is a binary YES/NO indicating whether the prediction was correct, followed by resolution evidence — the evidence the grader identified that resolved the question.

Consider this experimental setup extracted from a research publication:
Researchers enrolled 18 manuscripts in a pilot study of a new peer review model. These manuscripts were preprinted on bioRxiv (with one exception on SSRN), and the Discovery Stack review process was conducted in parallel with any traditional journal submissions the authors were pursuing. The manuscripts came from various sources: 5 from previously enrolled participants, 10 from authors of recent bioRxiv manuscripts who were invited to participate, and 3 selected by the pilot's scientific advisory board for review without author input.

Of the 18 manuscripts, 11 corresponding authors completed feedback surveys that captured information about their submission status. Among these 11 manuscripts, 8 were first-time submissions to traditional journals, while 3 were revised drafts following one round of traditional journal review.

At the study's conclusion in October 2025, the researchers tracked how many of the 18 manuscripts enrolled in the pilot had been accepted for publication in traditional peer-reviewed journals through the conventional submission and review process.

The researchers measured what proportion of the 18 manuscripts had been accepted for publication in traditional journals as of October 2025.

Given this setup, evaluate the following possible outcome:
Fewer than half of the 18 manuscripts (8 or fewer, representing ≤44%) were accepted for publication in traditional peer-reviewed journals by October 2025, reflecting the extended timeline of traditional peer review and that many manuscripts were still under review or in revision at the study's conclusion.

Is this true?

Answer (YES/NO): YES